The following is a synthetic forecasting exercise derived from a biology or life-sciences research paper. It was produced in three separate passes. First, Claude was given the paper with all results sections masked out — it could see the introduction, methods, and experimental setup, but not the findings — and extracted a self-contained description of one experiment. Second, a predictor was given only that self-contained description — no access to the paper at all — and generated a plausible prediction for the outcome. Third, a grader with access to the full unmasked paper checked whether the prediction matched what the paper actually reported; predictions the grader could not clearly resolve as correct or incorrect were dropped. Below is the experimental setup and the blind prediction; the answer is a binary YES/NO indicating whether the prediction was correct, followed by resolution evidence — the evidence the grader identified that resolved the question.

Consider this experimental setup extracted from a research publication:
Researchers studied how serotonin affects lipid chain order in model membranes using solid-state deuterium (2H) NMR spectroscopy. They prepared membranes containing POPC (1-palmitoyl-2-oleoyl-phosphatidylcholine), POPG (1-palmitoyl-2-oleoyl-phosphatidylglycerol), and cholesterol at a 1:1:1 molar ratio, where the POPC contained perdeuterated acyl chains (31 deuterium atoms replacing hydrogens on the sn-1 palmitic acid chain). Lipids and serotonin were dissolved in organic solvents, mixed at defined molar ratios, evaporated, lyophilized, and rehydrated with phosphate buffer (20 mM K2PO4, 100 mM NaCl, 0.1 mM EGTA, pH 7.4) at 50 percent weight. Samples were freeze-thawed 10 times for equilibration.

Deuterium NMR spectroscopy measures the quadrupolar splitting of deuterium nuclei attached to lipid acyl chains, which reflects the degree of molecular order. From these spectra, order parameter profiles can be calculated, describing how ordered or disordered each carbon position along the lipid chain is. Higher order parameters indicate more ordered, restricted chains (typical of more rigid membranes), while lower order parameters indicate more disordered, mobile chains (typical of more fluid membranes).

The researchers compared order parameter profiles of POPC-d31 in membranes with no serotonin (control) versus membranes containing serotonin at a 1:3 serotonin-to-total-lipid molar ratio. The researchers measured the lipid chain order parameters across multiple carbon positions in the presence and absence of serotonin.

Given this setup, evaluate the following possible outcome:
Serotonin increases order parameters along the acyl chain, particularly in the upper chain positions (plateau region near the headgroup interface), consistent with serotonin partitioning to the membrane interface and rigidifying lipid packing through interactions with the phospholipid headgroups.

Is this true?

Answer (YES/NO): NO